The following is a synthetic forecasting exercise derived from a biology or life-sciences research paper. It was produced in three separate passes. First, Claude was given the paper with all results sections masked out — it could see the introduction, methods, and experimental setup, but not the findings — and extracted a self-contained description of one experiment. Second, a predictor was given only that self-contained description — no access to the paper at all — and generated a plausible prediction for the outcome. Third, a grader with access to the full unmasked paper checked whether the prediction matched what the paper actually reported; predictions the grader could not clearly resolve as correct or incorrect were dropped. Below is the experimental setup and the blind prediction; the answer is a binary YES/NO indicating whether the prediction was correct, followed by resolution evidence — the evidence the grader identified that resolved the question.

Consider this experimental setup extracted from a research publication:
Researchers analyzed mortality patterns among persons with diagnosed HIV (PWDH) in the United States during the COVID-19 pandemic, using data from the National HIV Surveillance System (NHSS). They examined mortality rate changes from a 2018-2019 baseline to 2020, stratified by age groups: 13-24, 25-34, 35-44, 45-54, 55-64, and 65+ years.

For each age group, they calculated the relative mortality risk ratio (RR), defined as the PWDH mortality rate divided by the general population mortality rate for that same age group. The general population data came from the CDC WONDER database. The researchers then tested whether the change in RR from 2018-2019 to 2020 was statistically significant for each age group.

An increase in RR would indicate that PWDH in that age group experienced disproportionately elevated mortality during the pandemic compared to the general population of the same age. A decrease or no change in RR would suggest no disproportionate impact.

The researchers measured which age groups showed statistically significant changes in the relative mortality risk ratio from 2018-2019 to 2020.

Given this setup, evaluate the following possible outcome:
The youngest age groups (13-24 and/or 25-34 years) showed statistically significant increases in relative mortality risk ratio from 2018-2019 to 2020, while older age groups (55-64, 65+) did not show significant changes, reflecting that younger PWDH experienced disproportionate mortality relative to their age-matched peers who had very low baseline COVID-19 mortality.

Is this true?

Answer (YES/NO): NO